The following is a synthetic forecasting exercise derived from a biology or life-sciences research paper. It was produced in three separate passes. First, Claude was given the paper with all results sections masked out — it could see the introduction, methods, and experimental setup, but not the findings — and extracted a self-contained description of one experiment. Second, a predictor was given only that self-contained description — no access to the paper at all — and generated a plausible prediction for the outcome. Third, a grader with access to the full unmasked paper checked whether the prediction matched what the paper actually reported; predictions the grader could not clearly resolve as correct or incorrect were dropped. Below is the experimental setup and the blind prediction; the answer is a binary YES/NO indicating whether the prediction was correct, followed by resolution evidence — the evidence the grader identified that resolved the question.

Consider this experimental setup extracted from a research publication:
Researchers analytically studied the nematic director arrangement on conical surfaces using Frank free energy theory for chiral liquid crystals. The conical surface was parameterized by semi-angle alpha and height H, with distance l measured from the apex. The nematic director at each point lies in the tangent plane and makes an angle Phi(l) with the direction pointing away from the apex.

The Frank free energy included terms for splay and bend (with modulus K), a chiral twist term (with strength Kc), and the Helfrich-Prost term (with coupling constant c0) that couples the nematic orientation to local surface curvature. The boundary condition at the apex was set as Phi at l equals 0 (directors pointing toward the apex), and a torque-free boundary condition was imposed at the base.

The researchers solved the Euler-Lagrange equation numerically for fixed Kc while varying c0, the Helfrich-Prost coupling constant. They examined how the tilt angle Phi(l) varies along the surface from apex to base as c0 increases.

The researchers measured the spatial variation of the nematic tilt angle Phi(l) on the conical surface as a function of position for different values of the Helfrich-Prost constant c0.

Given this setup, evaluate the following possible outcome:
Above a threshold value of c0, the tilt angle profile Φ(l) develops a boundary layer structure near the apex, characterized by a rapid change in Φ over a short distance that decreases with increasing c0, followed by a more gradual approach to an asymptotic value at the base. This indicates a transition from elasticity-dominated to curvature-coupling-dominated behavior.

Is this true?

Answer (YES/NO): NO